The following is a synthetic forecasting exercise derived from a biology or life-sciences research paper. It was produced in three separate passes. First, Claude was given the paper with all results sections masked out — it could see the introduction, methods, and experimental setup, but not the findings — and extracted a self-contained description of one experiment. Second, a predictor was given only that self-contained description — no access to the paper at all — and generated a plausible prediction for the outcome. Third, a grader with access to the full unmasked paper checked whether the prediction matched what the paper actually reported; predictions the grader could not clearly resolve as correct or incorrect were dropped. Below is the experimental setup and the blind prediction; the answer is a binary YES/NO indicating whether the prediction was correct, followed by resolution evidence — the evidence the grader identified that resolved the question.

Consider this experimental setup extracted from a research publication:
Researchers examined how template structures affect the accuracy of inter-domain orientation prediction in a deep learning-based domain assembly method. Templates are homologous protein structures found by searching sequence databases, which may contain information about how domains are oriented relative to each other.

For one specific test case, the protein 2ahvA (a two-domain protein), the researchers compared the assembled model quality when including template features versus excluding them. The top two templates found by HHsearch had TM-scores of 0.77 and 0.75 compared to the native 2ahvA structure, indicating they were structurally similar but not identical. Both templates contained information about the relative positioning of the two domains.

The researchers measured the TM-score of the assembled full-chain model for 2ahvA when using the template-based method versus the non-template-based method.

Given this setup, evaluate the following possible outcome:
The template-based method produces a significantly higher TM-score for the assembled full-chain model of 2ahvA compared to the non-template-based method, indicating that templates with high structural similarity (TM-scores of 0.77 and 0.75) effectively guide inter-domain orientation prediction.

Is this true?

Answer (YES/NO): YES